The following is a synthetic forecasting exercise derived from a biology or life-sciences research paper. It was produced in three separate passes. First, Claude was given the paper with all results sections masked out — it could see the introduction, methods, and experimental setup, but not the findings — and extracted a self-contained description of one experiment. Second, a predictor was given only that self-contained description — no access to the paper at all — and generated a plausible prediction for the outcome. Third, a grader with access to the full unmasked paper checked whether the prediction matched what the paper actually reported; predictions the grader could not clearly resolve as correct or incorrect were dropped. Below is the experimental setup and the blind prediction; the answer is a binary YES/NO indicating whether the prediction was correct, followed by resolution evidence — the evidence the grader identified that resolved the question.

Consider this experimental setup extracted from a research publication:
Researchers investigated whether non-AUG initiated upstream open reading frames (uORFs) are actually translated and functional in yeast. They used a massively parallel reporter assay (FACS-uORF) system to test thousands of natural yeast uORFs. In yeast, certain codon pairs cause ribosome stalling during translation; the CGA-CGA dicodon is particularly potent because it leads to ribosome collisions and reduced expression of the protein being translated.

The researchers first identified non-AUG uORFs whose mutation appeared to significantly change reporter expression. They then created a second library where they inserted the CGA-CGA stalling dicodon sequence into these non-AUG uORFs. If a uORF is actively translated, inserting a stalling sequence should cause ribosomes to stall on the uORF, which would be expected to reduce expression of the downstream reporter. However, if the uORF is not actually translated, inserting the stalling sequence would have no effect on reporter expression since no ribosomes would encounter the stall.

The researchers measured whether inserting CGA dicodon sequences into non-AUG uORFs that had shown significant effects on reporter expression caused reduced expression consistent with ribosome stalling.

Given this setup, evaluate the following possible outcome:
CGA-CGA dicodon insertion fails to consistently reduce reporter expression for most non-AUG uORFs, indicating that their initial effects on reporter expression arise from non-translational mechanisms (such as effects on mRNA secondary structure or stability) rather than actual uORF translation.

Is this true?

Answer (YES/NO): NO